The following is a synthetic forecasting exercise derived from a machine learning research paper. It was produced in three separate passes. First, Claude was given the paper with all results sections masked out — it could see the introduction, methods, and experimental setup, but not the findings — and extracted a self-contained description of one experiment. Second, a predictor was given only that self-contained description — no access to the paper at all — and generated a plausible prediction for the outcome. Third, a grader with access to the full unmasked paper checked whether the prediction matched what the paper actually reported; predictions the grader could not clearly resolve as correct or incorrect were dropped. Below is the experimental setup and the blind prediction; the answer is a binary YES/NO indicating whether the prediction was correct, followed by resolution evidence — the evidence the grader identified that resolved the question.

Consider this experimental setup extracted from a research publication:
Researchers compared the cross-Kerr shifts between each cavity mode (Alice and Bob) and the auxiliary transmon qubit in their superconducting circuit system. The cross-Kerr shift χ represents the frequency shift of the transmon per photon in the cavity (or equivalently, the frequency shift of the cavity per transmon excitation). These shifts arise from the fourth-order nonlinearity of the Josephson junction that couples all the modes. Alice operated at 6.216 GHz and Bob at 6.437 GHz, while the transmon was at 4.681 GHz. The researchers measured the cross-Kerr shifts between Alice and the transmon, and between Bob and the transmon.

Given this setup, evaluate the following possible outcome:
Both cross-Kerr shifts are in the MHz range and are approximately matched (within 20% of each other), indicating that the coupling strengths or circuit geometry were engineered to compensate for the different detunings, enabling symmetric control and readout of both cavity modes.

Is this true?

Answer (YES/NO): NO